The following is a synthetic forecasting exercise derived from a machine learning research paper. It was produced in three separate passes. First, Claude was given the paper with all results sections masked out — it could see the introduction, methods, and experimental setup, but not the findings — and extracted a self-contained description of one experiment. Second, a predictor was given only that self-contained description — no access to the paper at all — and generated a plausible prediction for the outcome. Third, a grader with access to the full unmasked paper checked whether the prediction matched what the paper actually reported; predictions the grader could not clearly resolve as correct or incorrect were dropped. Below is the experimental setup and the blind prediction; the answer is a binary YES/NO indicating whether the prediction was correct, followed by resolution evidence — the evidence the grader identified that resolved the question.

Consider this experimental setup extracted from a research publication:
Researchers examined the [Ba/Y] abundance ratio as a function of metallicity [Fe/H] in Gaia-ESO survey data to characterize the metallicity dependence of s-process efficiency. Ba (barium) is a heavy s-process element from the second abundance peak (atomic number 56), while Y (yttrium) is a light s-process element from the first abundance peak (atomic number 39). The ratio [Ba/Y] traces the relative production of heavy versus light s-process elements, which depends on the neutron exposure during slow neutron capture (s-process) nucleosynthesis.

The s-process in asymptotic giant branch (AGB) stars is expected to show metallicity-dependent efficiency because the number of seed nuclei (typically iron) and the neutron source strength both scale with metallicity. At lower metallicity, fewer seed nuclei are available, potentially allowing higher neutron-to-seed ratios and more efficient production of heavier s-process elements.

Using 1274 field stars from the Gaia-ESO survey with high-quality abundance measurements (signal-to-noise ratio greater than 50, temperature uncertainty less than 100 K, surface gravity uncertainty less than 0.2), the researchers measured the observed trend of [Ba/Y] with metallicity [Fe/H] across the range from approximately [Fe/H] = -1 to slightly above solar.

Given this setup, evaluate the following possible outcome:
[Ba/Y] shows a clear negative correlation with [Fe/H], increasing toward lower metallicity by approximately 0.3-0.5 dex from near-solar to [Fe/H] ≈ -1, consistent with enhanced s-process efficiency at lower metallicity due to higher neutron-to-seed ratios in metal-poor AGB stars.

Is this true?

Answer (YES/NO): NO